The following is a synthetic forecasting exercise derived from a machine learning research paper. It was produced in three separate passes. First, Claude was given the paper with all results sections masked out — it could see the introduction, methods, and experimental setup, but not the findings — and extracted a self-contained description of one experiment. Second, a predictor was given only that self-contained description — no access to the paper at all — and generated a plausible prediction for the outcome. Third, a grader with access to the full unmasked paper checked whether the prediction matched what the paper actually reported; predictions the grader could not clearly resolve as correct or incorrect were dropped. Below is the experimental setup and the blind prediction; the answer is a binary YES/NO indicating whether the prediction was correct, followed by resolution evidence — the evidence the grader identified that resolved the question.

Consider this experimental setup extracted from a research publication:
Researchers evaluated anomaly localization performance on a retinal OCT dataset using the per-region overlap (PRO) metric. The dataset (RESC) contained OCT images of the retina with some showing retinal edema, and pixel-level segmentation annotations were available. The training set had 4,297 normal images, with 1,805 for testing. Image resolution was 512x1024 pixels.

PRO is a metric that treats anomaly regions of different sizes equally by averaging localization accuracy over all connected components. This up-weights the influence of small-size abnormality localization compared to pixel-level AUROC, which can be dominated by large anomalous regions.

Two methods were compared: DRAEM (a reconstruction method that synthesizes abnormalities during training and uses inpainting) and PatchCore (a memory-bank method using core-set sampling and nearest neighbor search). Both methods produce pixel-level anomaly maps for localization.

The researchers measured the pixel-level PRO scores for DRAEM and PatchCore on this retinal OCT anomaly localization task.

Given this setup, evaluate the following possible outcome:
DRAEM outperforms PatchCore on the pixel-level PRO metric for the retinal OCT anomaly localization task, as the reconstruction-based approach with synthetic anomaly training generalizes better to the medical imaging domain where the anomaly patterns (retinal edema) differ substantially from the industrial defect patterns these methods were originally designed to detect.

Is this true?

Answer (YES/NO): NO